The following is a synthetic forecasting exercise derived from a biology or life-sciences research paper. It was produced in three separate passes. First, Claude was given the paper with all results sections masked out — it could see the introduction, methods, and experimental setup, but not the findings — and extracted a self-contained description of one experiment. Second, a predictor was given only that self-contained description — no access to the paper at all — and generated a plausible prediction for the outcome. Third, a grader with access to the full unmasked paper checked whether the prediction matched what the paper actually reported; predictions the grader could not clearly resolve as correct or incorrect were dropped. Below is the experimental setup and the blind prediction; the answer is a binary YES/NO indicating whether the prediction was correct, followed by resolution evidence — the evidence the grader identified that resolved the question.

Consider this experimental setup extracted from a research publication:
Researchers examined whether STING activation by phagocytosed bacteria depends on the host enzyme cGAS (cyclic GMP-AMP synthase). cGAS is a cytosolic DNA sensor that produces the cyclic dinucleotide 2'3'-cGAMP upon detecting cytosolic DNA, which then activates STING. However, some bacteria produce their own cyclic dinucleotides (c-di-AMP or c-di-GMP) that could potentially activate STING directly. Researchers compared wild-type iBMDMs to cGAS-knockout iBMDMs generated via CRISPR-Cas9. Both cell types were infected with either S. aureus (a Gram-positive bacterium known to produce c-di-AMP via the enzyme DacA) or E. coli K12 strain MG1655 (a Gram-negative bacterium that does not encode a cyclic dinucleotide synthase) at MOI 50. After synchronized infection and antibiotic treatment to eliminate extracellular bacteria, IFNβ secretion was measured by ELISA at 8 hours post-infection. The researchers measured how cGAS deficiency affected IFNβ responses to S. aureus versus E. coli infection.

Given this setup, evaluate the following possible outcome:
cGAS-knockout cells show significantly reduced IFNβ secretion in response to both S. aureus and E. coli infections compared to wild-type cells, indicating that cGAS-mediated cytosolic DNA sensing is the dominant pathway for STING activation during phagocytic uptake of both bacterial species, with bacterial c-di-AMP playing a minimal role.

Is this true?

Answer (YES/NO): NO